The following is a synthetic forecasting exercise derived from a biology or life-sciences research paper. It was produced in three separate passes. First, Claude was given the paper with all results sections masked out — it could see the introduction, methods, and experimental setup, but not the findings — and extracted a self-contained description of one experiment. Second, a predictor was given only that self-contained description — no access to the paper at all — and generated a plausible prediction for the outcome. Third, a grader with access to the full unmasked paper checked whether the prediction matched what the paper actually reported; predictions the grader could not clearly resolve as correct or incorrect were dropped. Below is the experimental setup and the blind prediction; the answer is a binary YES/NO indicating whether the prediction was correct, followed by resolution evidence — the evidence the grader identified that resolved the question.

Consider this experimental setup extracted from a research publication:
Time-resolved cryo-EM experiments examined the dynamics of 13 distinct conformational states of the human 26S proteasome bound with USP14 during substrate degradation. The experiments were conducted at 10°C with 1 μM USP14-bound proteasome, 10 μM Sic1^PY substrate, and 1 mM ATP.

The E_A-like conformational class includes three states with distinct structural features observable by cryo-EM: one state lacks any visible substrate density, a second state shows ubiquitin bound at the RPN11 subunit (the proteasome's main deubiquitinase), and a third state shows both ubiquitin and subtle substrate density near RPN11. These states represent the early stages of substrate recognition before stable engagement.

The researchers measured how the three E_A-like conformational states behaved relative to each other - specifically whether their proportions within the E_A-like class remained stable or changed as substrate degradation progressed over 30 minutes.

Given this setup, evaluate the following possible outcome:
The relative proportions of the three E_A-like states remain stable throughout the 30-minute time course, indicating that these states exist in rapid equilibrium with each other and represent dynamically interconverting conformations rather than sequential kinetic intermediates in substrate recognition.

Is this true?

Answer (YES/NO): YES